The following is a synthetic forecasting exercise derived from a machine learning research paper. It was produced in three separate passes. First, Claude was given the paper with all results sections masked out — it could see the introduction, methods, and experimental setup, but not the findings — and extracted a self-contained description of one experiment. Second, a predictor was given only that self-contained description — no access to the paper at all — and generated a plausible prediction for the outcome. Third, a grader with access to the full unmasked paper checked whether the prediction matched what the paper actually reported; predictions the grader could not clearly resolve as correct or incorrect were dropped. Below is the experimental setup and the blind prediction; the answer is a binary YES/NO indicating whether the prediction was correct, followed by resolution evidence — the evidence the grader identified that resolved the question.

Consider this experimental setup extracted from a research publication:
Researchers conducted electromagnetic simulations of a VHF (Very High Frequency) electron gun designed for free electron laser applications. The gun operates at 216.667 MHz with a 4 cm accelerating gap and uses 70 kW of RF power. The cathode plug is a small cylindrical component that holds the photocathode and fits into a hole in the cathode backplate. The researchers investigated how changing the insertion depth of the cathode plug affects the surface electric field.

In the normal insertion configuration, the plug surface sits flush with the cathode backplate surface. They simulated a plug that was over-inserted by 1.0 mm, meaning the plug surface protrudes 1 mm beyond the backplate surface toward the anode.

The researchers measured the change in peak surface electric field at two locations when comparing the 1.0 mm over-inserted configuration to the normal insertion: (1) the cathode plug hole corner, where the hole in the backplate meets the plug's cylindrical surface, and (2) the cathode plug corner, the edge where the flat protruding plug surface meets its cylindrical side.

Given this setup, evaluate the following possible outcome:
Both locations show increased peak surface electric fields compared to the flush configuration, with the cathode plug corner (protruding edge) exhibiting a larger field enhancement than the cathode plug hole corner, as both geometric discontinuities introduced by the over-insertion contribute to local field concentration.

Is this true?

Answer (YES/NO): NO